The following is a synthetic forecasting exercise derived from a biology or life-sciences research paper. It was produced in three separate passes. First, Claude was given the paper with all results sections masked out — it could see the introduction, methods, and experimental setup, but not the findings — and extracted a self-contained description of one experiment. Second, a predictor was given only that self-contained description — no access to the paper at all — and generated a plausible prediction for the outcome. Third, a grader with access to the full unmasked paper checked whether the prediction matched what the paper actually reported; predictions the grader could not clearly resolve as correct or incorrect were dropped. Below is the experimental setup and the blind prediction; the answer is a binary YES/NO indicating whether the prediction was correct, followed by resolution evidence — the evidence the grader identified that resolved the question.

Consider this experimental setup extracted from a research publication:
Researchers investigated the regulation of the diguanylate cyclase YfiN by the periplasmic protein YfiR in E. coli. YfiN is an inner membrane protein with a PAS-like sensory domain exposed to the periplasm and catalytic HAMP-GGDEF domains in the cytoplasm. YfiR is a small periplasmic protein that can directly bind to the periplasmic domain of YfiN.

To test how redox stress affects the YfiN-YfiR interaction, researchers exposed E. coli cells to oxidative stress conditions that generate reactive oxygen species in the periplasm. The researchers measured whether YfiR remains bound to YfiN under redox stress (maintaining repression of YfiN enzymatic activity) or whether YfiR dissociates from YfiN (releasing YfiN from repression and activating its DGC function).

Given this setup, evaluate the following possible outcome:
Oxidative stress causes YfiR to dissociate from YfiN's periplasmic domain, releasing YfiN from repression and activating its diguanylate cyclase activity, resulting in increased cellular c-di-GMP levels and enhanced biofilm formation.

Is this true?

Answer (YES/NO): YES